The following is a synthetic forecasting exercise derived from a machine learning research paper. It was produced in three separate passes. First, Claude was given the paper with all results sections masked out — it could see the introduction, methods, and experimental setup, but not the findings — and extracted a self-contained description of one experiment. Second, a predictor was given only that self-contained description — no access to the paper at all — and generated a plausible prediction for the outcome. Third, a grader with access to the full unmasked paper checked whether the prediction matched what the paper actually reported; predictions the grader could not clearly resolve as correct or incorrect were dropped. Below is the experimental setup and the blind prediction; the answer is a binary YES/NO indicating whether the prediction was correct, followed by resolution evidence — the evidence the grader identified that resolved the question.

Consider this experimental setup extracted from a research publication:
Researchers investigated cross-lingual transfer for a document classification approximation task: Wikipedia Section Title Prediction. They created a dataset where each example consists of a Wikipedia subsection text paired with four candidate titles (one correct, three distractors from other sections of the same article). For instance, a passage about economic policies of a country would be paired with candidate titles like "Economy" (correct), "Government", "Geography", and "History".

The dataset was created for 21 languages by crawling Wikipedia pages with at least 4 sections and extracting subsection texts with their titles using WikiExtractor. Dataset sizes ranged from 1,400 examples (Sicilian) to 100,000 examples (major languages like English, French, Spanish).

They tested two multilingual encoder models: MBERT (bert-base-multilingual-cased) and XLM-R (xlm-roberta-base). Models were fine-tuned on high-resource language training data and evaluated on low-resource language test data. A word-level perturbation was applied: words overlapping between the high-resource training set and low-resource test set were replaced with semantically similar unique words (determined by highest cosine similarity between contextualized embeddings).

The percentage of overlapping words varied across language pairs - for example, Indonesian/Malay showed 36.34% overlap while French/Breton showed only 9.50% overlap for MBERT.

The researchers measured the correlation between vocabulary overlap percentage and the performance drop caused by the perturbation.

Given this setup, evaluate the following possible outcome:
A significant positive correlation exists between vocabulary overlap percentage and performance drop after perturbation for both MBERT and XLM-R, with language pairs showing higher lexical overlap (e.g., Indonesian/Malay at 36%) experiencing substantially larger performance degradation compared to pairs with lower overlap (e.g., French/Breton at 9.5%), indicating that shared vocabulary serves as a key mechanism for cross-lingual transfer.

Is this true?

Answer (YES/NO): YES